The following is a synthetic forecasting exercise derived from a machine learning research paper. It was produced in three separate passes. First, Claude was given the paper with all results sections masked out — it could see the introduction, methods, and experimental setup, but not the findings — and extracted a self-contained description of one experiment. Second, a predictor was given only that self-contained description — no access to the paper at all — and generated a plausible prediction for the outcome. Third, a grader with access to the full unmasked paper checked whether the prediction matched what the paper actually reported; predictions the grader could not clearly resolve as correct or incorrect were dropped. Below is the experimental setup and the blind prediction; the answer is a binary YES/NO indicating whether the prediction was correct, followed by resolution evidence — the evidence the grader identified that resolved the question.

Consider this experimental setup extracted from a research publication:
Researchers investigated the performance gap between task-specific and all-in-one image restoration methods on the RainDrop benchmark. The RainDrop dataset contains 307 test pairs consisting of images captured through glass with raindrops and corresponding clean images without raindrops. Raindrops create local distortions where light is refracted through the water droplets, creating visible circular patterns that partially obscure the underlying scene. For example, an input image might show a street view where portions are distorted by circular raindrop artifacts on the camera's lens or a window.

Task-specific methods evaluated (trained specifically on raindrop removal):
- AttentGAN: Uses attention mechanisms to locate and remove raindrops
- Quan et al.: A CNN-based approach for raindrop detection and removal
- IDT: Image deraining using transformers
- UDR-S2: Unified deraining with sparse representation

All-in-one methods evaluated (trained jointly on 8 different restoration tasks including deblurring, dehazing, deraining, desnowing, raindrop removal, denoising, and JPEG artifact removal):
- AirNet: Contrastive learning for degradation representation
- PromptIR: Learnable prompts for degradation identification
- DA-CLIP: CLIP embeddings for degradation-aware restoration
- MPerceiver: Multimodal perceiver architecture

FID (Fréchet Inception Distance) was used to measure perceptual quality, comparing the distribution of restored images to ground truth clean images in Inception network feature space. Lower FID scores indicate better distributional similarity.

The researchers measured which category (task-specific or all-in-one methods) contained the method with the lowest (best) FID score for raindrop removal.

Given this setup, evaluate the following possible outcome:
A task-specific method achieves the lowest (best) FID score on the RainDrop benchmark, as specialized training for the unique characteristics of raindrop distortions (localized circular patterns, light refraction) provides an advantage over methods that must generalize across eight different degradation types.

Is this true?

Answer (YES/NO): NO